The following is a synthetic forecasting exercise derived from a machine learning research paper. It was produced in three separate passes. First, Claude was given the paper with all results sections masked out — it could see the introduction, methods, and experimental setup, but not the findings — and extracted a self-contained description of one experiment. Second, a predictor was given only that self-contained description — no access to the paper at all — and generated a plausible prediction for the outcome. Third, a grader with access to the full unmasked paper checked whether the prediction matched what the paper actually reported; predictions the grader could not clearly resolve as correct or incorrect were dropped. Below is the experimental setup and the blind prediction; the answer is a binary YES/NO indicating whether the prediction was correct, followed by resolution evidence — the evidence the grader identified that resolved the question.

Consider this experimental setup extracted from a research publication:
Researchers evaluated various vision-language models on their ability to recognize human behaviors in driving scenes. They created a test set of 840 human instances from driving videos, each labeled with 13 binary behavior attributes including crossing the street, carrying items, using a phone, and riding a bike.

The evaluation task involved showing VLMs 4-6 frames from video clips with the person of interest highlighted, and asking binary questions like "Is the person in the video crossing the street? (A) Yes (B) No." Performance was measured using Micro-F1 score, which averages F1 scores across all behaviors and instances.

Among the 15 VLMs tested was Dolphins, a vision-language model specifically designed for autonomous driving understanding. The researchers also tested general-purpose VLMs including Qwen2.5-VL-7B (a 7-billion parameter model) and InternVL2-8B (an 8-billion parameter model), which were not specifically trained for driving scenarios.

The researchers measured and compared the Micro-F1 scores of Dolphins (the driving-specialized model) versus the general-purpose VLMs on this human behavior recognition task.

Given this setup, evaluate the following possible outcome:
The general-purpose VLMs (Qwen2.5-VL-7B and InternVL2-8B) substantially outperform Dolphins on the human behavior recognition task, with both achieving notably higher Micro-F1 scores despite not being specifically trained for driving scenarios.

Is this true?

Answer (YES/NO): YES